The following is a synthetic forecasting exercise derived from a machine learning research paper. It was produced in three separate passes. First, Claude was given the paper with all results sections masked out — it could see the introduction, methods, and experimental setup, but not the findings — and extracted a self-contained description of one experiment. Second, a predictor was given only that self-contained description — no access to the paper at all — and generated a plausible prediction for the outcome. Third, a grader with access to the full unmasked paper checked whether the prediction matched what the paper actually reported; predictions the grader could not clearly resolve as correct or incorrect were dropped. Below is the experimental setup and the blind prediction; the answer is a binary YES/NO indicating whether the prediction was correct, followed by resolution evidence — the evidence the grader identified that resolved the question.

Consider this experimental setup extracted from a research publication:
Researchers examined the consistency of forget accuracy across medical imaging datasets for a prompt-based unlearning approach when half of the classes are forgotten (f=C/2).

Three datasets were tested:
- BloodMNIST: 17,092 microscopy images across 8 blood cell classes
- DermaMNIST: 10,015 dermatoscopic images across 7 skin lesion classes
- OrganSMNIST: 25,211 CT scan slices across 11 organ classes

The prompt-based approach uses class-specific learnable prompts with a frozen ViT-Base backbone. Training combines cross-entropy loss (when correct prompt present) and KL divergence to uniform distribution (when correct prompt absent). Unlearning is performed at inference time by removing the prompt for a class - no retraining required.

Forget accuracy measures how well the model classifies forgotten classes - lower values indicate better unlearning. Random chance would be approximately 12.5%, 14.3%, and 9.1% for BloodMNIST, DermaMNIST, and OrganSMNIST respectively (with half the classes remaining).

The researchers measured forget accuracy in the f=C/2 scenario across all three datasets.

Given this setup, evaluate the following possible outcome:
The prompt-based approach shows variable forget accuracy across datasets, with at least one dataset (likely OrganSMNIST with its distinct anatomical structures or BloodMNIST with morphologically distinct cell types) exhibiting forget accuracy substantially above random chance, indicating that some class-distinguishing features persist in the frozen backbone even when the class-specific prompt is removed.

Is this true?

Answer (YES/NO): NO